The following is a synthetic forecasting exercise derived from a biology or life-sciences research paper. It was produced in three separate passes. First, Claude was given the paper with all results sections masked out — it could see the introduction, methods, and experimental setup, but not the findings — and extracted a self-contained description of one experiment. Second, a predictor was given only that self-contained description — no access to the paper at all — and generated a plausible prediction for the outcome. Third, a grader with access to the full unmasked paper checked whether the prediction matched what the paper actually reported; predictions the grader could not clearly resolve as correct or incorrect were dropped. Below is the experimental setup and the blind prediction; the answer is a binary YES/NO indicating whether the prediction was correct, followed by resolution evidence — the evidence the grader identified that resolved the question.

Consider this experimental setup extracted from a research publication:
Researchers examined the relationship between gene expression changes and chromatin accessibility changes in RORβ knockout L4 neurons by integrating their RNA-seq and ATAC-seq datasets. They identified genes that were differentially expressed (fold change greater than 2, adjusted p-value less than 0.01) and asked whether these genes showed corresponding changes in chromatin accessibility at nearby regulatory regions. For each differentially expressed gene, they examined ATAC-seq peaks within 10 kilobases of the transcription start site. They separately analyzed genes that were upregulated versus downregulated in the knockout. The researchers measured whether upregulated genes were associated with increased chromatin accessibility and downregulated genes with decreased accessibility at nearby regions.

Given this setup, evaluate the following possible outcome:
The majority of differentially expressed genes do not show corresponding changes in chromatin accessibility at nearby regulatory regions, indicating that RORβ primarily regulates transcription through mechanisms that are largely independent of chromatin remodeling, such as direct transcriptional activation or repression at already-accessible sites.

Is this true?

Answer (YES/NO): NO